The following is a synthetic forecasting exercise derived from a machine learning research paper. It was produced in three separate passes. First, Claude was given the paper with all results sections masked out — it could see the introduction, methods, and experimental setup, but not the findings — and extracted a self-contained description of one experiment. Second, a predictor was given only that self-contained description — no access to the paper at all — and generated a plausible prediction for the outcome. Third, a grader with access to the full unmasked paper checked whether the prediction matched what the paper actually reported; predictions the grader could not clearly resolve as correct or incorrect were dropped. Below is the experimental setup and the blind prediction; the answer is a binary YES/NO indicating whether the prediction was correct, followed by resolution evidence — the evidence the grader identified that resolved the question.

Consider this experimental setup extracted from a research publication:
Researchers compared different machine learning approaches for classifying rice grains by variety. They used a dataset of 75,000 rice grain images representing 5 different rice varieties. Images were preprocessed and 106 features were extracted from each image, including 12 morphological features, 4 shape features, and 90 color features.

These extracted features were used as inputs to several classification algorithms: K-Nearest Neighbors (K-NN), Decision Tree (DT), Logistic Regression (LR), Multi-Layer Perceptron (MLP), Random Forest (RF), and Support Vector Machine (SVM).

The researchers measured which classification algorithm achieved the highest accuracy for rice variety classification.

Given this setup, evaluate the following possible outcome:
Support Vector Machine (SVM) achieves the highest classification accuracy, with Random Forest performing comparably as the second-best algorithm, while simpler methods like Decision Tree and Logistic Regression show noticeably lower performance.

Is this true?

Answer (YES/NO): NO